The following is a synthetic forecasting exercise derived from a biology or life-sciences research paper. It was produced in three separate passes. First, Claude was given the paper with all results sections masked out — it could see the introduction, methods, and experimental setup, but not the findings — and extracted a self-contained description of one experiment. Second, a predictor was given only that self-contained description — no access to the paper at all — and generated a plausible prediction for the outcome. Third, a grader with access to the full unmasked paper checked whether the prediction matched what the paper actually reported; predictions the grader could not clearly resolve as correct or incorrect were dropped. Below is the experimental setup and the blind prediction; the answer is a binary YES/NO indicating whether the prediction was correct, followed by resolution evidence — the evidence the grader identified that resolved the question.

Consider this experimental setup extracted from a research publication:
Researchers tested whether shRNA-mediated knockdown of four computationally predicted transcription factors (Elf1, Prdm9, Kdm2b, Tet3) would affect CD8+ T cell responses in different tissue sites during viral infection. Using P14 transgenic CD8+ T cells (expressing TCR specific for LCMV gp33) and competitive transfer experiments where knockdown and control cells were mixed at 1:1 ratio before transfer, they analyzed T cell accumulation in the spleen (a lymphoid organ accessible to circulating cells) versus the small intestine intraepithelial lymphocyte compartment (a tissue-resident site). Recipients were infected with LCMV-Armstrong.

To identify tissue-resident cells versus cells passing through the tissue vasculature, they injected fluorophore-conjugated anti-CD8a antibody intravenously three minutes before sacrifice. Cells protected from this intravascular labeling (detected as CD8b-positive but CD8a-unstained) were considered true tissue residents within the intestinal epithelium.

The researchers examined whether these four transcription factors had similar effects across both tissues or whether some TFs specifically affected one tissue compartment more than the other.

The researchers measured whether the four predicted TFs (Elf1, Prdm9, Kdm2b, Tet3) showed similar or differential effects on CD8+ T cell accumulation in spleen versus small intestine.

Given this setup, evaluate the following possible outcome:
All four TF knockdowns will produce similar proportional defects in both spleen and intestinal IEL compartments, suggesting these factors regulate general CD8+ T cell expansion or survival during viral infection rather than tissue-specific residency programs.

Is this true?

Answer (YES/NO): NO